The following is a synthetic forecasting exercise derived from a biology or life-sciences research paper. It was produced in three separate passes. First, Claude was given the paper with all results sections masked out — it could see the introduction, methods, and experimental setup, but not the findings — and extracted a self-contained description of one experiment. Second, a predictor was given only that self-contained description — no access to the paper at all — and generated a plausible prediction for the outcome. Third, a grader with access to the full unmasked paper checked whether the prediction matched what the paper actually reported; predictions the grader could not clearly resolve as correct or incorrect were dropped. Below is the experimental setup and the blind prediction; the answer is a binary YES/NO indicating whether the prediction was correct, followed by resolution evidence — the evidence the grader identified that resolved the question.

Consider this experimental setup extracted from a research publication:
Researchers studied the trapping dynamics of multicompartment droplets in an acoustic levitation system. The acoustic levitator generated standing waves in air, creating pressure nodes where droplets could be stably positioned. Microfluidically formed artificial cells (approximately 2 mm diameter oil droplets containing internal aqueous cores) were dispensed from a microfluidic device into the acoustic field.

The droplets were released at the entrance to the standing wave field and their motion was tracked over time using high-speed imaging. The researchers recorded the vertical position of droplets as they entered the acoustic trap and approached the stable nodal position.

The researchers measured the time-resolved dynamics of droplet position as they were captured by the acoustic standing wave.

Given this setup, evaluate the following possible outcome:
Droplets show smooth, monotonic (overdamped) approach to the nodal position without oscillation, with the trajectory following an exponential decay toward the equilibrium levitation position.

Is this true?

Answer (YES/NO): NO